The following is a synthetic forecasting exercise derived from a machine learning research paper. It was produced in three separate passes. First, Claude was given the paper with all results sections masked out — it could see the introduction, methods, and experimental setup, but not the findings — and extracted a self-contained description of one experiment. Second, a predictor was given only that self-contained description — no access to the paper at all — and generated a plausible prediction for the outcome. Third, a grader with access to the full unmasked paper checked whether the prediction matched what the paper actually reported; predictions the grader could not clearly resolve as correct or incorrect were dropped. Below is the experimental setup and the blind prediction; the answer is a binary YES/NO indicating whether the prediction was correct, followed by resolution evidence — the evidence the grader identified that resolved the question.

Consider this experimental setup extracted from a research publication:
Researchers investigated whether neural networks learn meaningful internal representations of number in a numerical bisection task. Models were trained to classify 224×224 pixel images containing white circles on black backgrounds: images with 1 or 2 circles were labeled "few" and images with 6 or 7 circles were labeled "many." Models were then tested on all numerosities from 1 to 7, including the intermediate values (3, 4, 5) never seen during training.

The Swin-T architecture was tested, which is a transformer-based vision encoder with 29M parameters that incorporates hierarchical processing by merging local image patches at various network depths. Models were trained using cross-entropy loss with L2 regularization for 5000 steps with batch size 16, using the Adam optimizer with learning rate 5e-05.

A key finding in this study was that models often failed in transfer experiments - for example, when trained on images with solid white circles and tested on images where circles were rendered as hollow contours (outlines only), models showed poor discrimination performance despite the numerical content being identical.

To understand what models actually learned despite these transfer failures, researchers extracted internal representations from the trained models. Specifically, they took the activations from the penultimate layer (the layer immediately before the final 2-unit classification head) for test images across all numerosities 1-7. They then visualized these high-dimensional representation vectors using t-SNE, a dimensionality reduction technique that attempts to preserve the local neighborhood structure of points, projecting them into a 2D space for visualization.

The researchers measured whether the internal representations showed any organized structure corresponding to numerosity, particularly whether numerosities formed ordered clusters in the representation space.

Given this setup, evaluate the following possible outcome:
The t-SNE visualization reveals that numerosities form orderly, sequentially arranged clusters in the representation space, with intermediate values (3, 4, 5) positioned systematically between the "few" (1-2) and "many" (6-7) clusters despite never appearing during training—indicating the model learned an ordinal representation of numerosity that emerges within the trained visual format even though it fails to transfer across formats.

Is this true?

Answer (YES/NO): YES